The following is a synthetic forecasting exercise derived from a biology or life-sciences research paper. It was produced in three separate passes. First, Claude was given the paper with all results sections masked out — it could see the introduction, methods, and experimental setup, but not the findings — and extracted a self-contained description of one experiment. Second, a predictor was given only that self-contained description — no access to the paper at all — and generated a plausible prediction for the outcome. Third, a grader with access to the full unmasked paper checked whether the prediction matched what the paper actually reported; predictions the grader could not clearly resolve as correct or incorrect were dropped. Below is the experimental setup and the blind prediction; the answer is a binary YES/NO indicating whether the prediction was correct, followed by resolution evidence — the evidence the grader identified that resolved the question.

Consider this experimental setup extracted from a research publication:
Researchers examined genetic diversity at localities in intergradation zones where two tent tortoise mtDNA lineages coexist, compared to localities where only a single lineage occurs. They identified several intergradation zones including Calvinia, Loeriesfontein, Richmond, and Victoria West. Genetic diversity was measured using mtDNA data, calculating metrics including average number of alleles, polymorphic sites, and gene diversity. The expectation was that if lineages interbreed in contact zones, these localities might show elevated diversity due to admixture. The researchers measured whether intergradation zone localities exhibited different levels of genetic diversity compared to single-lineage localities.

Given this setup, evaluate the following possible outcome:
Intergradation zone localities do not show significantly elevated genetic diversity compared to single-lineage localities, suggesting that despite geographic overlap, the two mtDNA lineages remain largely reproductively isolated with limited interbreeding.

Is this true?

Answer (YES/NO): NO